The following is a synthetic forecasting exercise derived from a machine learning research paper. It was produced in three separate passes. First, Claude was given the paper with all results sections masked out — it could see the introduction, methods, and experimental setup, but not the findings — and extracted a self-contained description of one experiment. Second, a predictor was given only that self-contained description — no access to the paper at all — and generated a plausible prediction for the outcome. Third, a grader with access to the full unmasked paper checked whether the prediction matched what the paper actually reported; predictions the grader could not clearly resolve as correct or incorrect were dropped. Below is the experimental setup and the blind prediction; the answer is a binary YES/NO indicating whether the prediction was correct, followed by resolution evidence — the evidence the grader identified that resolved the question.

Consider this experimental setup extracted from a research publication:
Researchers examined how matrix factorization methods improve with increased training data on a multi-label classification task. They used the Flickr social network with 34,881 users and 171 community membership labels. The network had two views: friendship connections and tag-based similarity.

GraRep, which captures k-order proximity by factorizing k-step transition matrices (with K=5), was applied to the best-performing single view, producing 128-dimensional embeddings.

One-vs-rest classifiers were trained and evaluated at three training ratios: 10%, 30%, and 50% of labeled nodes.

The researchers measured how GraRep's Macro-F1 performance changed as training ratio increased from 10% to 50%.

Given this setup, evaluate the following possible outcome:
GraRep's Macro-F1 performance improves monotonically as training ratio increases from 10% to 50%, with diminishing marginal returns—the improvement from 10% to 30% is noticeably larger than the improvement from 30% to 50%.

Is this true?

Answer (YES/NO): YES